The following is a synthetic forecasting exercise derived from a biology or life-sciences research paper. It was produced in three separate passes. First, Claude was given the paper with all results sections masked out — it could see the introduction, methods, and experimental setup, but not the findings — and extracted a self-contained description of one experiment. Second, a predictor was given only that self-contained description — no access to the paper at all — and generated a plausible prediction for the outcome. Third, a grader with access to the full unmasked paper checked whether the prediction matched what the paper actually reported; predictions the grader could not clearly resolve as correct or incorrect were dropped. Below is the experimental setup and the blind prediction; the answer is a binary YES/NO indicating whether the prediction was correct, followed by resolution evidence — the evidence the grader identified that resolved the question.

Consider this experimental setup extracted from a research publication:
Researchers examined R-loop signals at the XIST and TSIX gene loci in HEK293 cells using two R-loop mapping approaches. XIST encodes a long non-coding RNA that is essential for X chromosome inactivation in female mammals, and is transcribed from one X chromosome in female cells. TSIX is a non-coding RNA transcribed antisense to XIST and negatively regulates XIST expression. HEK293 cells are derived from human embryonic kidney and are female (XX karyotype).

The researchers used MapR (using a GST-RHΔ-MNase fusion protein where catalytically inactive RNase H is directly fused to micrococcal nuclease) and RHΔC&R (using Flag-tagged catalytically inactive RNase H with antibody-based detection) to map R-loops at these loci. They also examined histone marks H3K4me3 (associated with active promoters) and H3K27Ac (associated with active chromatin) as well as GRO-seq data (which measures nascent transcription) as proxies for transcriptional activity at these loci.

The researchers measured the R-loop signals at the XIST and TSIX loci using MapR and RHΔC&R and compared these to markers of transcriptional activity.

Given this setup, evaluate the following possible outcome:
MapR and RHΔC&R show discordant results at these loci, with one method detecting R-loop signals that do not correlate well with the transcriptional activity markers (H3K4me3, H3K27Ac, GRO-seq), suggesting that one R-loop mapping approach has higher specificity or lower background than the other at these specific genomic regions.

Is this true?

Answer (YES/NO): NO